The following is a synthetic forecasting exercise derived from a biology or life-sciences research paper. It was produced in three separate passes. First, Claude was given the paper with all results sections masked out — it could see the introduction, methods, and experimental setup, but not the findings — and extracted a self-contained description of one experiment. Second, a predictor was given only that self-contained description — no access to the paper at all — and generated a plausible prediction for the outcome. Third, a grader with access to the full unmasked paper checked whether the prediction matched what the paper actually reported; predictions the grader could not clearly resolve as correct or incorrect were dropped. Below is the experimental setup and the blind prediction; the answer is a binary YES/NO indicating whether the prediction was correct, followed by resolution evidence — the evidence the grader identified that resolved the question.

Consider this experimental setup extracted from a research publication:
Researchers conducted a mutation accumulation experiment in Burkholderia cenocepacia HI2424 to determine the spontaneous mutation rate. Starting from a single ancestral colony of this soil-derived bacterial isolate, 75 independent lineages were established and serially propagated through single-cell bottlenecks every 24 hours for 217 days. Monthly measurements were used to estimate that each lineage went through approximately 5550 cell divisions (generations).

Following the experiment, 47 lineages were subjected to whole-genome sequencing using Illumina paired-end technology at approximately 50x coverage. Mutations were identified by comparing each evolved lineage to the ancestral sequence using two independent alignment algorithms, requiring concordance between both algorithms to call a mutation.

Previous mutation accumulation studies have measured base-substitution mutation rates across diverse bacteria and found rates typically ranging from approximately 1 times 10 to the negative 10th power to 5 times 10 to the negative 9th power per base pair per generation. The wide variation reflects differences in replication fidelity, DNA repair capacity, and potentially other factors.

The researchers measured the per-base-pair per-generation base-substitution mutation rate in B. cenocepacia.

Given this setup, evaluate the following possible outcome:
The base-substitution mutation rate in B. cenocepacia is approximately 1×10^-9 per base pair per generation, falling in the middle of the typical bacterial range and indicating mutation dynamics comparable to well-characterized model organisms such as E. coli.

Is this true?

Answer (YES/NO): NO